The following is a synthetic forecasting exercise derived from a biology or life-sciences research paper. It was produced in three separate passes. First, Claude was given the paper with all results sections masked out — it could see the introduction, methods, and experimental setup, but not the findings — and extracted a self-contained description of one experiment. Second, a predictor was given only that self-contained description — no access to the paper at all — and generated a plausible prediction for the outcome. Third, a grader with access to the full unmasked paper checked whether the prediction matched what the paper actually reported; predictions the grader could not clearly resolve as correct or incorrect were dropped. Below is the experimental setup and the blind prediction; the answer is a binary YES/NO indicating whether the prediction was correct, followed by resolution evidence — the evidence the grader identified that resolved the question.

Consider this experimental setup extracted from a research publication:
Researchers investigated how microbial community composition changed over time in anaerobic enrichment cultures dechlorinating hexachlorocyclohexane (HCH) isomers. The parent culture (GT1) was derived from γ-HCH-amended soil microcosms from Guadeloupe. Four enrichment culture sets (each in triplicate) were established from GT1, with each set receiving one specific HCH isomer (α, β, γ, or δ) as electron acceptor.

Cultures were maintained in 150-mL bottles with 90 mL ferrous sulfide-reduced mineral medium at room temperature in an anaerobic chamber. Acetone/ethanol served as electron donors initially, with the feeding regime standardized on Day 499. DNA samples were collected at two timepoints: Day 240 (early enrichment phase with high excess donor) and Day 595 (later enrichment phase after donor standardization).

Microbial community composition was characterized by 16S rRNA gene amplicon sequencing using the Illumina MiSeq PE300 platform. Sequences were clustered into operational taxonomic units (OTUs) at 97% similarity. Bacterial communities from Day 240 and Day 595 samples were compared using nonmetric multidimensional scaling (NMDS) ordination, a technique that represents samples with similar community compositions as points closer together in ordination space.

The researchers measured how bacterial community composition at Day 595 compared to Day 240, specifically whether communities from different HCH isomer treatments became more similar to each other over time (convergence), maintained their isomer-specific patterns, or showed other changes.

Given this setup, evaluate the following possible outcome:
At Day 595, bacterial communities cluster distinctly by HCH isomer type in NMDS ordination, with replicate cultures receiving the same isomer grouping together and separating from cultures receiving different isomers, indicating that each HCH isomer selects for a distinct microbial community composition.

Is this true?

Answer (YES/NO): YES